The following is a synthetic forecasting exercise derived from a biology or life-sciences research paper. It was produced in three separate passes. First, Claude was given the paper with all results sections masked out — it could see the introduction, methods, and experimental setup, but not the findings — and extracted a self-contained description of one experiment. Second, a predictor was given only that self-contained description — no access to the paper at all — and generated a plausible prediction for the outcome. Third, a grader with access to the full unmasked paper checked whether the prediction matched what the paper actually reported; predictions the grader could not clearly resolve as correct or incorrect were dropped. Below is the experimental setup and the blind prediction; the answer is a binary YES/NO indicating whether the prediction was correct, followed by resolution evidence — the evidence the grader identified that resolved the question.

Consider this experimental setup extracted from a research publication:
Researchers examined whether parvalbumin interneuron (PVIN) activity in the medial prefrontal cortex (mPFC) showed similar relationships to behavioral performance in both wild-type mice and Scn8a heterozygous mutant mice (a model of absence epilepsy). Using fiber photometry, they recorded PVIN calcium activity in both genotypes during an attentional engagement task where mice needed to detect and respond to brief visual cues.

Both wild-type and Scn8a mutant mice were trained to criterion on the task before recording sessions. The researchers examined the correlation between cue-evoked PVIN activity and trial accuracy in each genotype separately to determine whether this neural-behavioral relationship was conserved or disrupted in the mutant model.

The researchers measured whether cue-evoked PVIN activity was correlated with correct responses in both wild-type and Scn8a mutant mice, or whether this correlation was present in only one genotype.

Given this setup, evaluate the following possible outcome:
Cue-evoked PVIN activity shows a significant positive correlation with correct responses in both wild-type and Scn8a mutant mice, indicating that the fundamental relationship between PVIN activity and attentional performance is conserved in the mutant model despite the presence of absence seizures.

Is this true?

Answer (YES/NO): YES